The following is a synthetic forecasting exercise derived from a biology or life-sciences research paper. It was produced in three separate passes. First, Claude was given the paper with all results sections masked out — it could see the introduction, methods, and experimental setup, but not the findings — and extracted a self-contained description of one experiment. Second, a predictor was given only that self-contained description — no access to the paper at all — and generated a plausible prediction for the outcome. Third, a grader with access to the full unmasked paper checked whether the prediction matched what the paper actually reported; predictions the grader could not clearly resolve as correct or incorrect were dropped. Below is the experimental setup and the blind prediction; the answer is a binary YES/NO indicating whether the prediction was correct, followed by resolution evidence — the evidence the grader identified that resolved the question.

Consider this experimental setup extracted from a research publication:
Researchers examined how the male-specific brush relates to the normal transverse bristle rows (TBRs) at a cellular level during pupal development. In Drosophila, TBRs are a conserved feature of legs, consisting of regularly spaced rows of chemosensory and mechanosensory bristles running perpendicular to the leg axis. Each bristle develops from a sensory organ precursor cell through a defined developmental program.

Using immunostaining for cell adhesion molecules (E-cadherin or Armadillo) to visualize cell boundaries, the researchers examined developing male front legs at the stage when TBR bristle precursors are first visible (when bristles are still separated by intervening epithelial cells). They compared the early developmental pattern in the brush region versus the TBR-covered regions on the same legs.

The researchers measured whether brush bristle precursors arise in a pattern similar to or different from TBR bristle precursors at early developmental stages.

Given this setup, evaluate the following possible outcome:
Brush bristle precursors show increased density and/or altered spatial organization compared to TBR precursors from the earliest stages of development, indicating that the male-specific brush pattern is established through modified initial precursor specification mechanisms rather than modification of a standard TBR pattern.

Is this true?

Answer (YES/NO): YES